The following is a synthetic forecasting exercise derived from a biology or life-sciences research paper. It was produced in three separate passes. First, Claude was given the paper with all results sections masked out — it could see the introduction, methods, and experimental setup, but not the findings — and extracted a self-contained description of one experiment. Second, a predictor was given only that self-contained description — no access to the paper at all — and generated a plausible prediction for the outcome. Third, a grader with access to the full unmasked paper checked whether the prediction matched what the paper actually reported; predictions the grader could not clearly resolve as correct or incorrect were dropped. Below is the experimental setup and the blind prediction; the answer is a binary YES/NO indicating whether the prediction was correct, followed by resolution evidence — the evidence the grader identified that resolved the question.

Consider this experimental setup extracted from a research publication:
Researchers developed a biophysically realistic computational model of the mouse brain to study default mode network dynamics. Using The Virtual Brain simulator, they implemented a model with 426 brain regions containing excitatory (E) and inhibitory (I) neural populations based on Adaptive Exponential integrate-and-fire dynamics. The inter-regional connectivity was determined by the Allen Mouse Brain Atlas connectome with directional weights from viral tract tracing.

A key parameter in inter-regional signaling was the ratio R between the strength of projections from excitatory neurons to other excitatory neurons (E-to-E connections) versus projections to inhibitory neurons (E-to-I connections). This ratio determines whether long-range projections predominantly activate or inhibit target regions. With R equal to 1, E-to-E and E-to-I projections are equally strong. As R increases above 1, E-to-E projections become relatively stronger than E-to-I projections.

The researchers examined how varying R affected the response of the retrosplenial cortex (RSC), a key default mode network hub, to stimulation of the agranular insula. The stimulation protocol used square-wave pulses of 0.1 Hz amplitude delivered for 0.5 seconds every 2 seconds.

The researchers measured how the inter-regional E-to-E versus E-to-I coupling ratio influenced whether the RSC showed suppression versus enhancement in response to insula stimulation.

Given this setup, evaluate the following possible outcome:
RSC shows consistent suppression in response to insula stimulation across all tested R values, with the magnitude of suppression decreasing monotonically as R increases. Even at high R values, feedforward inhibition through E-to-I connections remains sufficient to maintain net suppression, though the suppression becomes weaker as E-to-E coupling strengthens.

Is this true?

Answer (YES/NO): NO